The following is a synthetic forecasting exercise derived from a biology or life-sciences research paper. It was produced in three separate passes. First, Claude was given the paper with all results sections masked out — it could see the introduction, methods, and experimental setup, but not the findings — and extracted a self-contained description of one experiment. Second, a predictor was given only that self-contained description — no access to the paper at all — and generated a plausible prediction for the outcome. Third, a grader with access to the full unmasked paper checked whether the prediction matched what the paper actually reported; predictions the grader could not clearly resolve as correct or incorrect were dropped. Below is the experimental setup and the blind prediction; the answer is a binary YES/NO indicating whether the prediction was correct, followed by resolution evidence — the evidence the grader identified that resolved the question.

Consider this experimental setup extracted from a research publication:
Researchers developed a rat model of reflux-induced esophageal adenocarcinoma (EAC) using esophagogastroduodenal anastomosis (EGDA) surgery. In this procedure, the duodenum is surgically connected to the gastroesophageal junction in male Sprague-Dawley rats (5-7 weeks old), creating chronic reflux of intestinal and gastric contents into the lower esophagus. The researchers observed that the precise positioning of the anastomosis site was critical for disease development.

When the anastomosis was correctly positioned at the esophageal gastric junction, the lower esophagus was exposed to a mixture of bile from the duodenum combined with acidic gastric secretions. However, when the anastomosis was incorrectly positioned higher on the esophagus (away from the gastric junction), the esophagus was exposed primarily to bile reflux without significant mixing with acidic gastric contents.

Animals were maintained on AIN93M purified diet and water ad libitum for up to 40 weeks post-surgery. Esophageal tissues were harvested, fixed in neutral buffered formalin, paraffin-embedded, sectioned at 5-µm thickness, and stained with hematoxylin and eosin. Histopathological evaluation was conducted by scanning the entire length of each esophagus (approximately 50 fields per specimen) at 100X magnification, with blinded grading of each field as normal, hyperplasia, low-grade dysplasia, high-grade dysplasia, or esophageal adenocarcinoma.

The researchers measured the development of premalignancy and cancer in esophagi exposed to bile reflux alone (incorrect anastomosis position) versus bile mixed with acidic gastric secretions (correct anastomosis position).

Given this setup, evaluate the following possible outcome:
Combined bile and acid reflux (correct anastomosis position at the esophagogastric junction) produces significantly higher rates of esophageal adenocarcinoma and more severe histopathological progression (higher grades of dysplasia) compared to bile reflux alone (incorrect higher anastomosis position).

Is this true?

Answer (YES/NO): YES